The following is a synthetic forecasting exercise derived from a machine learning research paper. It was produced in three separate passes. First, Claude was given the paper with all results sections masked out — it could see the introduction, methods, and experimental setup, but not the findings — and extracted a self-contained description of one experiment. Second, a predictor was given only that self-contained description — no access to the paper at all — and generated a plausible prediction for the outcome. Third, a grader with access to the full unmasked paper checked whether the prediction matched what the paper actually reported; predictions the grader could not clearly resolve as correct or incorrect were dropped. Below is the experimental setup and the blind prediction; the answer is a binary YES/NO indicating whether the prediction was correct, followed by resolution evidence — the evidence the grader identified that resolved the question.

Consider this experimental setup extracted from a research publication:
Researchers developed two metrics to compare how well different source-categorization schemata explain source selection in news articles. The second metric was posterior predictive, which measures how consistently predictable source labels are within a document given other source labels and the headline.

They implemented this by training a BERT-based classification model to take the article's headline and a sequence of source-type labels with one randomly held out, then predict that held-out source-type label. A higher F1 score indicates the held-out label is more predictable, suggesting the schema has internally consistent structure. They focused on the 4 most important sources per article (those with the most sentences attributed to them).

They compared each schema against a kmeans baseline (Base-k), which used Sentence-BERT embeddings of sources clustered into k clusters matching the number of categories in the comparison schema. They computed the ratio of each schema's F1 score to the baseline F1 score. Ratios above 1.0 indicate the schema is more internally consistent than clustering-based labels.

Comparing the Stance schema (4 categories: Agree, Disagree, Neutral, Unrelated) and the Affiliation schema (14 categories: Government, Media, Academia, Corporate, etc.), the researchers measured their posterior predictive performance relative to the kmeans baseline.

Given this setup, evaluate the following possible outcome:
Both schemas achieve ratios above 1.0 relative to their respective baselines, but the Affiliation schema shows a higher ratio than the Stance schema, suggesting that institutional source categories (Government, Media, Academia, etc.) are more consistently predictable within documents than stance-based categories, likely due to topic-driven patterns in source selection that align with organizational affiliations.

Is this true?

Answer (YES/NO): NO